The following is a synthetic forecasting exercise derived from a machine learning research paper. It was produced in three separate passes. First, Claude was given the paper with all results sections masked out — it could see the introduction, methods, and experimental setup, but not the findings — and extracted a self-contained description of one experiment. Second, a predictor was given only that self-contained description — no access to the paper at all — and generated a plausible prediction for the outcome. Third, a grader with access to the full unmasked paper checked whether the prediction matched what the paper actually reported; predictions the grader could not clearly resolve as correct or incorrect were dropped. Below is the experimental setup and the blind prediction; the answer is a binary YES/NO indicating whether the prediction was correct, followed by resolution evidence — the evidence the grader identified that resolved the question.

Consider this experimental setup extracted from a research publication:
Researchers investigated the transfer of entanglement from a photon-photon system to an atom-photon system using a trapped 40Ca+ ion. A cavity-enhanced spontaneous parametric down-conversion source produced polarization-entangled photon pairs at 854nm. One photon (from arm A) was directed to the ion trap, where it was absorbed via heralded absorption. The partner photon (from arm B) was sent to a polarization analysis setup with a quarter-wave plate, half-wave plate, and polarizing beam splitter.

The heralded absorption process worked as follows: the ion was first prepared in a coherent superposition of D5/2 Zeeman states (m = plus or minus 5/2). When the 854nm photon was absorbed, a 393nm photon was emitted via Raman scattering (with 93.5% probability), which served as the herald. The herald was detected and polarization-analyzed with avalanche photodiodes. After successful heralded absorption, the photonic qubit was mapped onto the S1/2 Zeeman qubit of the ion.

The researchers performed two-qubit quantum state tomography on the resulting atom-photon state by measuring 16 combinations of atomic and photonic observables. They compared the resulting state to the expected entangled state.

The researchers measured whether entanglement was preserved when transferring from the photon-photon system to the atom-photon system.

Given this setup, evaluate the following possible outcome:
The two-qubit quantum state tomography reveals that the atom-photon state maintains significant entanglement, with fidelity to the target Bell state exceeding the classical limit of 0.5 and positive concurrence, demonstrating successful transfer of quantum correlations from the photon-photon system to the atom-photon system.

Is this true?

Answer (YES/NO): YES